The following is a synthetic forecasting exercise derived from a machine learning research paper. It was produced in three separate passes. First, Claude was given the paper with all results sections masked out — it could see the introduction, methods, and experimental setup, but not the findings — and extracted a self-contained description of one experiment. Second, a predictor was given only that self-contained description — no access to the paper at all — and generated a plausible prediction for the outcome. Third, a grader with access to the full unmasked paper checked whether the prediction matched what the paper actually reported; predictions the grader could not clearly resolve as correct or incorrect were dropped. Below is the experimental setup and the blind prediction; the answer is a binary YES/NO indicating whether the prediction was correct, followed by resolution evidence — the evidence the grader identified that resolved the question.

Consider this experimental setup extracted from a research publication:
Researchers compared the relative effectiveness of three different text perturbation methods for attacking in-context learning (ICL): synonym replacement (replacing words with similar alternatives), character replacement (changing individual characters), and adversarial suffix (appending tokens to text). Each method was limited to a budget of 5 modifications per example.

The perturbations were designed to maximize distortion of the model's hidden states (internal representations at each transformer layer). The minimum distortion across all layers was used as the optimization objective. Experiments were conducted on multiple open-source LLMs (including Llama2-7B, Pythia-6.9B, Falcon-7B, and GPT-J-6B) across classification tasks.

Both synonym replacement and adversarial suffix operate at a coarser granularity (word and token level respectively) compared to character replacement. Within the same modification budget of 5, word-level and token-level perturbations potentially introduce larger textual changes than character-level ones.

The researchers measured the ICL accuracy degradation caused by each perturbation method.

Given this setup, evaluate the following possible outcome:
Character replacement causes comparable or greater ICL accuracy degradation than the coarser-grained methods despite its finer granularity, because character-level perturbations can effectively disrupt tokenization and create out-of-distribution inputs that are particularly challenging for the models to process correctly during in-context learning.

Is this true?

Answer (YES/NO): NO